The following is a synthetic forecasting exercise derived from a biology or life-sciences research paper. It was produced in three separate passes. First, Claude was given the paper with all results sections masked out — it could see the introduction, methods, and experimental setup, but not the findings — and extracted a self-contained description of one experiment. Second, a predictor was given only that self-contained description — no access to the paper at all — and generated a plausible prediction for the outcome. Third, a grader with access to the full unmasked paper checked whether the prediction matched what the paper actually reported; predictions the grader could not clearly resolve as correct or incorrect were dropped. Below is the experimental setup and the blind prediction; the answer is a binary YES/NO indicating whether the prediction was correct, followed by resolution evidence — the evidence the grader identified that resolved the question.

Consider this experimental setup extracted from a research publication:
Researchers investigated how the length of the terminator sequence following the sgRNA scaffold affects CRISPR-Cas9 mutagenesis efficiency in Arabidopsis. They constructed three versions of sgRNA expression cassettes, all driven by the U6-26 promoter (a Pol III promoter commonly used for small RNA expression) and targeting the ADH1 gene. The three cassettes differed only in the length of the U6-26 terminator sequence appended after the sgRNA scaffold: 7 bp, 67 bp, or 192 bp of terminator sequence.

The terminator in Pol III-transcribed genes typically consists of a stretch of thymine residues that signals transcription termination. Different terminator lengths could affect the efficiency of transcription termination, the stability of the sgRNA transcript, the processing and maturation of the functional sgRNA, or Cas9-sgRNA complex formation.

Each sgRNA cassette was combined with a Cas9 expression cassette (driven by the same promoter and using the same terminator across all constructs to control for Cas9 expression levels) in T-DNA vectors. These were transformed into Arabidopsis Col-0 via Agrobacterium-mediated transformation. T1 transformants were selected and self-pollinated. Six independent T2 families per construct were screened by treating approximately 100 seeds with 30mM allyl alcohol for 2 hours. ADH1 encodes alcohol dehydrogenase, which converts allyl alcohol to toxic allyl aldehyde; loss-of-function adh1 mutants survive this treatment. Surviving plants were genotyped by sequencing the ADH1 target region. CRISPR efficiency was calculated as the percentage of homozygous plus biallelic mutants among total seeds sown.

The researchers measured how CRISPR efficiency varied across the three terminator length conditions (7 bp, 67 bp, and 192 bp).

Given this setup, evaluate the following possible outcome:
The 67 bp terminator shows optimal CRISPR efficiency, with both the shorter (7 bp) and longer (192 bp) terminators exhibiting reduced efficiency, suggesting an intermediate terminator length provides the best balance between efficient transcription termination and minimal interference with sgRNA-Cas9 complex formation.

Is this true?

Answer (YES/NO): NO